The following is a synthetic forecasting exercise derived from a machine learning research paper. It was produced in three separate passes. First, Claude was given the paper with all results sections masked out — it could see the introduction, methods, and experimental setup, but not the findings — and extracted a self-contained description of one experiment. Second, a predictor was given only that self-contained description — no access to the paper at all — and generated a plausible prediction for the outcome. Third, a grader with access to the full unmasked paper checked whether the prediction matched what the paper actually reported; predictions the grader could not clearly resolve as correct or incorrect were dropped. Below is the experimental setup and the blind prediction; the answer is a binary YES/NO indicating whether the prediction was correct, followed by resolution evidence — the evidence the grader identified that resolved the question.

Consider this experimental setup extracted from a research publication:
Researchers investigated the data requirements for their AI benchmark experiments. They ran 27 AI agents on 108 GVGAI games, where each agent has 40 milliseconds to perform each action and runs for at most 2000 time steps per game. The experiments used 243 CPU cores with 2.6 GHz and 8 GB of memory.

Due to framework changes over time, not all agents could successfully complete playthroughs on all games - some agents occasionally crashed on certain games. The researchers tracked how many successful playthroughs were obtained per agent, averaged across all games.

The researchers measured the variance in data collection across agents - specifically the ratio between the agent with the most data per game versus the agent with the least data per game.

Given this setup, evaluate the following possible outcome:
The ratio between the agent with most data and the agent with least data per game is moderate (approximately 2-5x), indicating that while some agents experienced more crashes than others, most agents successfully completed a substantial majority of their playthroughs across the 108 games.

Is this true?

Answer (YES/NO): NO